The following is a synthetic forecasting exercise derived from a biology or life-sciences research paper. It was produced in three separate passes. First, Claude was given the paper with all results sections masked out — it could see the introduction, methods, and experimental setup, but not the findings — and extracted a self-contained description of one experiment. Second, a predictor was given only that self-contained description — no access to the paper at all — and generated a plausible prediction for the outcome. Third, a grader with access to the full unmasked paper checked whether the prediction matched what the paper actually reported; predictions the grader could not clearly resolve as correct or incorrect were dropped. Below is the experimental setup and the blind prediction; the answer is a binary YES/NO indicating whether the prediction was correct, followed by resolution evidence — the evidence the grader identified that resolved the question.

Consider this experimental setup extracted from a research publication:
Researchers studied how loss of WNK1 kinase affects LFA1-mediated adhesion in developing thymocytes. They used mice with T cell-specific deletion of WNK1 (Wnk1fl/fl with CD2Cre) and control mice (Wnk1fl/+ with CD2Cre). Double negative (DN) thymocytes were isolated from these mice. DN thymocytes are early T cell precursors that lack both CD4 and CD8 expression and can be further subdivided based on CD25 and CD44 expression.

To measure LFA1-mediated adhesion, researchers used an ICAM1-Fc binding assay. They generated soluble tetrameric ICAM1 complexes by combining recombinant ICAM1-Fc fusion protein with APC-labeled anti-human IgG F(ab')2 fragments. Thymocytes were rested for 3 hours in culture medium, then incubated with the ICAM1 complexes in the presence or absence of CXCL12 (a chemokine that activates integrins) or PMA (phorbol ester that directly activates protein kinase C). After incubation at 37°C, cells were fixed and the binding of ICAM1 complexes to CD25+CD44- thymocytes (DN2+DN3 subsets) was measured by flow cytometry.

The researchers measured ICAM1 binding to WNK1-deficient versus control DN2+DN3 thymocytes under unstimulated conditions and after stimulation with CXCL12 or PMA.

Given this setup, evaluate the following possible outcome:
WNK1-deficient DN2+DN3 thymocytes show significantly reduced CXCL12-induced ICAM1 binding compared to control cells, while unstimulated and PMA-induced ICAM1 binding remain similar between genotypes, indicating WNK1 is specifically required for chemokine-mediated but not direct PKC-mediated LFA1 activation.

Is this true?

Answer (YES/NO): NO